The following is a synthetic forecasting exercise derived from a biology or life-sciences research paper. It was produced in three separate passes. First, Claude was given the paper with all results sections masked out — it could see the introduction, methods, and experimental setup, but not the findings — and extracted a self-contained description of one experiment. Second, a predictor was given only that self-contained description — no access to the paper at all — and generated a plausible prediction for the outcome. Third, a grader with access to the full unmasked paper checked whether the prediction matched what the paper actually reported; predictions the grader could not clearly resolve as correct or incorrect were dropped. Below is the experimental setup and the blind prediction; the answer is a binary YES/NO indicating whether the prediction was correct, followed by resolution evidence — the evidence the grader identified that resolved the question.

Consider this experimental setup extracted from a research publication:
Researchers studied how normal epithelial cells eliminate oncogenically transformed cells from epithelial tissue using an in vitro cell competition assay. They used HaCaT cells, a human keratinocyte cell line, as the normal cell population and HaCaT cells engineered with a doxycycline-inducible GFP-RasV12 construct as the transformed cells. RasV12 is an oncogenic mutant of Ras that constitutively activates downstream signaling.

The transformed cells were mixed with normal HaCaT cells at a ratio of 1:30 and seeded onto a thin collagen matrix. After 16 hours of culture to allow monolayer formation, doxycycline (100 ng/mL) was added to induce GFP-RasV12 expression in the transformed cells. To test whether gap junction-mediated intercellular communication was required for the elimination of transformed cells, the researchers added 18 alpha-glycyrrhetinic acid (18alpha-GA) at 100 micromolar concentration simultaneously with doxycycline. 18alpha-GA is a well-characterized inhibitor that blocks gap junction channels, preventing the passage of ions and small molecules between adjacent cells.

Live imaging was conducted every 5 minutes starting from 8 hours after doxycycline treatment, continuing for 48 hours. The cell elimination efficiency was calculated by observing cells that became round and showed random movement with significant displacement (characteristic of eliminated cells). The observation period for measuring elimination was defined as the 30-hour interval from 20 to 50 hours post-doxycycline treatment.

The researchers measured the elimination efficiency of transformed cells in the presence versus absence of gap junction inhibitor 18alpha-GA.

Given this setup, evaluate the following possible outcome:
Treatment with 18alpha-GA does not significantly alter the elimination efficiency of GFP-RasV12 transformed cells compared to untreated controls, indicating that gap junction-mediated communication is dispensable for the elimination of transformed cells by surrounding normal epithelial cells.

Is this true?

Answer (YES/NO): NO